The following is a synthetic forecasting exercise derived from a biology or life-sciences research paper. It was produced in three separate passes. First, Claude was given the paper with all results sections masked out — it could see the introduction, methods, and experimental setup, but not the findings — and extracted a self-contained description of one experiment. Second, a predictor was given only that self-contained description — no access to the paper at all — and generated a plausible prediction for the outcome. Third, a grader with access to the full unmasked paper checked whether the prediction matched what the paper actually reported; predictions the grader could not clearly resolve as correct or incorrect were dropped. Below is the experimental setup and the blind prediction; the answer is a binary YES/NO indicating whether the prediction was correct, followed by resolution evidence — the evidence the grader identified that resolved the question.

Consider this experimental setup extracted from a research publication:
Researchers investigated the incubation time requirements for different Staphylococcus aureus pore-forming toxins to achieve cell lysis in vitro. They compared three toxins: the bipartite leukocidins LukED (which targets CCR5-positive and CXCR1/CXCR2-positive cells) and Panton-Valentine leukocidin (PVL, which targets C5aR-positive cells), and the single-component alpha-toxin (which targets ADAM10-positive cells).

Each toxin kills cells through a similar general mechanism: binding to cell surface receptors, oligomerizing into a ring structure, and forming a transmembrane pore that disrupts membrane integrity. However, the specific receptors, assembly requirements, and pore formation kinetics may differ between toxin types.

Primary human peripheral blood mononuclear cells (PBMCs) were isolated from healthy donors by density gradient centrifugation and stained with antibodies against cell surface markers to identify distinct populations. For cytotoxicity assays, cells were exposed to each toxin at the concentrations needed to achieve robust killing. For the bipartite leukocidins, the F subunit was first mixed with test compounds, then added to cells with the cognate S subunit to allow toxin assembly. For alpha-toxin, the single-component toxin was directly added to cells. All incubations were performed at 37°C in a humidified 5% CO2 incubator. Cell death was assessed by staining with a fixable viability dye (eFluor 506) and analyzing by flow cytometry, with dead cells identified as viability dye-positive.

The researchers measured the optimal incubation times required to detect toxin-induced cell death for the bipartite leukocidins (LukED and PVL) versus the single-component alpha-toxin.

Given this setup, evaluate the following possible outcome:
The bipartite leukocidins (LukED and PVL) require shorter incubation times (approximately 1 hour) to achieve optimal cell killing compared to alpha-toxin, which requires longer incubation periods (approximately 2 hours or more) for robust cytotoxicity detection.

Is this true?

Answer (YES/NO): NO